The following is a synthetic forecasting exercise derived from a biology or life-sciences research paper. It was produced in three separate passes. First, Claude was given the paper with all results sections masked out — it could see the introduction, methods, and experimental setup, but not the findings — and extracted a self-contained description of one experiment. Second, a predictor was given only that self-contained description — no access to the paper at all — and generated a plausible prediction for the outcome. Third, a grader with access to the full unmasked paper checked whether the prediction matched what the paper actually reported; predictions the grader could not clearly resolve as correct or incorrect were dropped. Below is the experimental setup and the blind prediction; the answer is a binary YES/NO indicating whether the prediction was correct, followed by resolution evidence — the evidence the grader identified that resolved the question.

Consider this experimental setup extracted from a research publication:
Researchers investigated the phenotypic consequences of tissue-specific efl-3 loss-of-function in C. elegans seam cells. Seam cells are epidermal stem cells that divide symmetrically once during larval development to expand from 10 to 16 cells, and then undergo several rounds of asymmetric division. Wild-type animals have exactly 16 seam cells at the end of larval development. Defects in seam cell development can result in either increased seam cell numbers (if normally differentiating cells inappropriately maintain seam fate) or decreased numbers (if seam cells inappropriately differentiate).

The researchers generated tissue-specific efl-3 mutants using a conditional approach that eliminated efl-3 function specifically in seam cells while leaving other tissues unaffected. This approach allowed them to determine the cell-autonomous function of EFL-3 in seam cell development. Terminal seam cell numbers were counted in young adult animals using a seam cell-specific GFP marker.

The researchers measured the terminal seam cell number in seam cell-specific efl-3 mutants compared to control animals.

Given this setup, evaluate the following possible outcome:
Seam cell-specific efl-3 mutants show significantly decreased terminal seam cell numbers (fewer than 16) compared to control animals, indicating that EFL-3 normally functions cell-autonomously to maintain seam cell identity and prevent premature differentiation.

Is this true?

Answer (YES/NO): NO